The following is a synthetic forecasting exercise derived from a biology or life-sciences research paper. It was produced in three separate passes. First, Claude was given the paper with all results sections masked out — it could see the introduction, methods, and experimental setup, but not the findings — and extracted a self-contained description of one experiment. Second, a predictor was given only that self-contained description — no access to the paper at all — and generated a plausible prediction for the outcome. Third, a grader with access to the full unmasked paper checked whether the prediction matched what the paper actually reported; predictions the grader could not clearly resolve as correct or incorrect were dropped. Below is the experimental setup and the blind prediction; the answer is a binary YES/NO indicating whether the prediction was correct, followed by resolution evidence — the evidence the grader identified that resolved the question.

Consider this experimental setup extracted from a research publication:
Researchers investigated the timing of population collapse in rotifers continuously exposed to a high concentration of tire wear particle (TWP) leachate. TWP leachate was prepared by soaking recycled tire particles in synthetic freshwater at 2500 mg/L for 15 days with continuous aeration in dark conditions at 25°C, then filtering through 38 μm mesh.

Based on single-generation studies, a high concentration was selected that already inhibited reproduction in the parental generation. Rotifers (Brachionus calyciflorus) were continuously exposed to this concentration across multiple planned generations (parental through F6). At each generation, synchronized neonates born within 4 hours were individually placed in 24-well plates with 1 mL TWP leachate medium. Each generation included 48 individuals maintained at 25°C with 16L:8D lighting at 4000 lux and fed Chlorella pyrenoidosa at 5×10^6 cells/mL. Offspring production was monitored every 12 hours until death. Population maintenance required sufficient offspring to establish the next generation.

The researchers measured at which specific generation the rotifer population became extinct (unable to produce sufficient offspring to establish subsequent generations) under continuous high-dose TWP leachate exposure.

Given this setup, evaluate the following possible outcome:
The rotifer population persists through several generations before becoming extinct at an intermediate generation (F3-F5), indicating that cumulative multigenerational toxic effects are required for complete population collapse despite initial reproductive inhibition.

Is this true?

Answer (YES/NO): YES